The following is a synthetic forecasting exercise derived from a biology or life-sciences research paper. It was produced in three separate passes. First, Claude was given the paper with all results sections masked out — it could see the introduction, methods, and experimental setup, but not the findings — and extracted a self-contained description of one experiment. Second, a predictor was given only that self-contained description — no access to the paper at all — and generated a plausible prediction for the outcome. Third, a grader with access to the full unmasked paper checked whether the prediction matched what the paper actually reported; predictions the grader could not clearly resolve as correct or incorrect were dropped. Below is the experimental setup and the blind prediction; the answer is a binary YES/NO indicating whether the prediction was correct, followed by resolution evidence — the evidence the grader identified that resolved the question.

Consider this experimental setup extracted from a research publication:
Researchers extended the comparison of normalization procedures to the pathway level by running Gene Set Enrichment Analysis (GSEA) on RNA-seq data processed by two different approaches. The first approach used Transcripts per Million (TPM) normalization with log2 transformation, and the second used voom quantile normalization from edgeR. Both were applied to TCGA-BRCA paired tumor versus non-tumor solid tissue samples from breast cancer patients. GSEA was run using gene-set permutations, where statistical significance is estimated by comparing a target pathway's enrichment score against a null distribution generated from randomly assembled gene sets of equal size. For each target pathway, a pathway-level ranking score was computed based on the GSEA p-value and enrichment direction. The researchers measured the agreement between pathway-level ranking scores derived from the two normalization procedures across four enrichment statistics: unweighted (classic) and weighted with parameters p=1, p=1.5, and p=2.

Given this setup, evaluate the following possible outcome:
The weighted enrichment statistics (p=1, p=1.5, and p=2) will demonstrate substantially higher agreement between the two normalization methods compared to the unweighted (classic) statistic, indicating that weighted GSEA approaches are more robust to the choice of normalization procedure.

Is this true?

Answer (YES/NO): NO